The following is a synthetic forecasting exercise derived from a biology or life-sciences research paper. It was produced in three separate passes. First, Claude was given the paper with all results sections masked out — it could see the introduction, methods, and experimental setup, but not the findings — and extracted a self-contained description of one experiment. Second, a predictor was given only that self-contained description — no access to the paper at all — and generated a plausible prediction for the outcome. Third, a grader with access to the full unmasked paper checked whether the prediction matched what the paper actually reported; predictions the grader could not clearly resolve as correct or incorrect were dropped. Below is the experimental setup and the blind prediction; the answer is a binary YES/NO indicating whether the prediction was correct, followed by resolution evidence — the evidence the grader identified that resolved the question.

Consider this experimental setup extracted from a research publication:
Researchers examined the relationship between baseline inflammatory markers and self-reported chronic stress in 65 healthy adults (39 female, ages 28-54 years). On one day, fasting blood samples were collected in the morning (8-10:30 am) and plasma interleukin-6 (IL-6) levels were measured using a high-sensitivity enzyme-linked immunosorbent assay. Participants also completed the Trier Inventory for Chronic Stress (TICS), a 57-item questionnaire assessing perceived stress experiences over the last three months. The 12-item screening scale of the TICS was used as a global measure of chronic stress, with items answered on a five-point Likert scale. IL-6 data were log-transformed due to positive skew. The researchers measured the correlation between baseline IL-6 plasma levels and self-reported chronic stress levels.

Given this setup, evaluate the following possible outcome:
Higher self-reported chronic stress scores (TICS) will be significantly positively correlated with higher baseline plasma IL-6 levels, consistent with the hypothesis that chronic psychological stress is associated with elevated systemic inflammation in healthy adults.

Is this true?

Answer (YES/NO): NO